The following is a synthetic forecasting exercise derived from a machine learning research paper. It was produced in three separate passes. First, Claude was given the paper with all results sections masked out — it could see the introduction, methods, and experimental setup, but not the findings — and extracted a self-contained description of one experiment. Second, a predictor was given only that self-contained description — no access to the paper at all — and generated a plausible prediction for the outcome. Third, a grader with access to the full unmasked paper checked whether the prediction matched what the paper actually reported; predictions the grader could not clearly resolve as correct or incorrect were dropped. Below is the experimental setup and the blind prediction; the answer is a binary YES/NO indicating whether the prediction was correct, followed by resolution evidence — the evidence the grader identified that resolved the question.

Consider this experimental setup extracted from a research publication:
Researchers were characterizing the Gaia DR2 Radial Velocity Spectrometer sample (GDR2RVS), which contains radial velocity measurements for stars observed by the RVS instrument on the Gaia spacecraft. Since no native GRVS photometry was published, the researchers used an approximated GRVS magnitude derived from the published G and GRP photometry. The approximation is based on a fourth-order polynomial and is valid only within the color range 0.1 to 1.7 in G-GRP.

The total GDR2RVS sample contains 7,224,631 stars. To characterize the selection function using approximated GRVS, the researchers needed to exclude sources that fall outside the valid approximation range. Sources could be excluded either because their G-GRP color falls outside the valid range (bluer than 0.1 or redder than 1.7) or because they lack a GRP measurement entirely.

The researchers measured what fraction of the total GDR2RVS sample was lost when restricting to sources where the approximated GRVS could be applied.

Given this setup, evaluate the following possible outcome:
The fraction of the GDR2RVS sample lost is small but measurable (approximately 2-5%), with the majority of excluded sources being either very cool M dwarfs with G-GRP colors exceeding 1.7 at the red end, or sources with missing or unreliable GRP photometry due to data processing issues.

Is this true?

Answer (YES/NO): NO